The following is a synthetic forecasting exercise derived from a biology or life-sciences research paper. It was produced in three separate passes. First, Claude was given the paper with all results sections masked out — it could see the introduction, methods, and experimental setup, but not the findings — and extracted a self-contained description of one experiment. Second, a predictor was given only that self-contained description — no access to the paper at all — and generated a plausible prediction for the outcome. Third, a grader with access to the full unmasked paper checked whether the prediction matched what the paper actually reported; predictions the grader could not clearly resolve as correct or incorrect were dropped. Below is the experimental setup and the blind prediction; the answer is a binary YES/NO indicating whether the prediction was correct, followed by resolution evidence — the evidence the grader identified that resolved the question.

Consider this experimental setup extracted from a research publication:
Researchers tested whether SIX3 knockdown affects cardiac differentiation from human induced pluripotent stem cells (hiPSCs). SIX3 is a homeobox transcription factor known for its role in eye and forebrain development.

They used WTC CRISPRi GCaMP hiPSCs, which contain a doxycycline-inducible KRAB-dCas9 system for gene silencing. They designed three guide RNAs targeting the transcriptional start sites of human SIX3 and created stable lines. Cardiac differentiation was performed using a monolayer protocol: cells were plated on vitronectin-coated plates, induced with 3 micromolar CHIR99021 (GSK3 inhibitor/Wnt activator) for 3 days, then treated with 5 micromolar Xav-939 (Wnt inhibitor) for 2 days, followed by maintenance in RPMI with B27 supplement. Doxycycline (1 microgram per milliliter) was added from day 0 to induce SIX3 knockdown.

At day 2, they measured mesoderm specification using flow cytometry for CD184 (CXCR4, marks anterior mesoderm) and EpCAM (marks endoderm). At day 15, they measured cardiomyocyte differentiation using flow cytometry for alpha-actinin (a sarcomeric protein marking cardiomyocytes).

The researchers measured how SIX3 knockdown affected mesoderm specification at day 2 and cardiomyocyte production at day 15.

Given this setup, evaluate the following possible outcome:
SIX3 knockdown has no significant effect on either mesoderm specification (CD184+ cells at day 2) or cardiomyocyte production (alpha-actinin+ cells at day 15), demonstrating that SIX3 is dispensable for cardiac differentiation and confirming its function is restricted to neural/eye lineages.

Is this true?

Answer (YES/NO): NO